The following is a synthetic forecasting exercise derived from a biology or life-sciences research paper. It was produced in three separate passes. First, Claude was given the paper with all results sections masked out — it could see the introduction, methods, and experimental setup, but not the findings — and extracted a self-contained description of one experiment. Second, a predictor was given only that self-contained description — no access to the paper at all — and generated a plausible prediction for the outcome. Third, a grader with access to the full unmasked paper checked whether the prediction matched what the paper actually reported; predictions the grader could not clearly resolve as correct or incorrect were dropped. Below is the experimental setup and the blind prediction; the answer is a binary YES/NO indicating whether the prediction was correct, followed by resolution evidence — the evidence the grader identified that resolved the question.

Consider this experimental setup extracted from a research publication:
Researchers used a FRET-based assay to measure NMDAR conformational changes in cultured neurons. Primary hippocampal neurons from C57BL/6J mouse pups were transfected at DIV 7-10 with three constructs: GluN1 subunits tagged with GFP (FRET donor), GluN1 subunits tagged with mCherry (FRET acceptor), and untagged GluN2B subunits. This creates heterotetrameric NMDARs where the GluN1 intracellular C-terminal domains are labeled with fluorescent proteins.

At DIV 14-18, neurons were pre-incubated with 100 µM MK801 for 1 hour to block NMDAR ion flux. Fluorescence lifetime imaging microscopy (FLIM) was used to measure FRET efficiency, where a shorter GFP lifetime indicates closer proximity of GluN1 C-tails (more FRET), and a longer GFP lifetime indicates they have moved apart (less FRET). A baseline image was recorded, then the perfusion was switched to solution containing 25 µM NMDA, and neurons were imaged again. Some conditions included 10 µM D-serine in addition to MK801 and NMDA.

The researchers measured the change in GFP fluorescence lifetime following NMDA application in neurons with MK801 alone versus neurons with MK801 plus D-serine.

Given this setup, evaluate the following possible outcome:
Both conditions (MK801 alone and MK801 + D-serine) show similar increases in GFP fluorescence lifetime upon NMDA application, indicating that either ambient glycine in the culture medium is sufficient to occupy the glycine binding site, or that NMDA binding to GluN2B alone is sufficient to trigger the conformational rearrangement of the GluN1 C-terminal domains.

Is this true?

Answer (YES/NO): NO